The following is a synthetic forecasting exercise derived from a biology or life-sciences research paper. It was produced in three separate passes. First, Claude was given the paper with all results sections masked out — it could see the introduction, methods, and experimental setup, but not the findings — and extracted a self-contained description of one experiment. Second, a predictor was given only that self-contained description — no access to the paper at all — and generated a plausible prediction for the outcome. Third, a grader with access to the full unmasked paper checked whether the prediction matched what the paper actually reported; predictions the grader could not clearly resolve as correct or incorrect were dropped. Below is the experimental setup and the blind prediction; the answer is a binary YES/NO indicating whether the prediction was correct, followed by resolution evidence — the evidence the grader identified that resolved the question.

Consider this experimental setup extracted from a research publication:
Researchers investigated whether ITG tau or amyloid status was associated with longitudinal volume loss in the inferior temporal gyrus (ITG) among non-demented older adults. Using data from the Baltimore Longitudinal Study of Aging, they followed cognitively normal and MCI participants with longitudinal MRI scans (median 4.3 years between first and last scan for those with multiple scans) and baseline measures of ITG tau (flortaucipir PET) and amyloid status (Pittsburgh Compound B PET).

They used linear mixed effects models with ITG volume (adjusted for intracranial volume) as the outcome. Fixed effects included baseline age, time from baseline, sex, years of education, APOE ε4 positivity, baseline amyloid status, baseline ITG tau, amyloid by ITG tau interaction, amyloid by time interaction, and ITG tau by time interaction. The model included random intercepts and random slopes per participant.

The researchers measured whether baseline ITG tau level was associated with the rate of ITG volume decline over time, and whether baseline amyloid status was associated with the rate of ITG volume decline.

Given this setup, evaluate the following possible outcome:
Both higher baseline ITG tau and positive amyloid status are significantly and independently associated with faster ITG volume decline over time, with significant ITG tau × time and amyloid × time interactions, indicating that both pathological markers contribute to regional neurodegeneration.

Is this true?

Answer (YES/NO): NO